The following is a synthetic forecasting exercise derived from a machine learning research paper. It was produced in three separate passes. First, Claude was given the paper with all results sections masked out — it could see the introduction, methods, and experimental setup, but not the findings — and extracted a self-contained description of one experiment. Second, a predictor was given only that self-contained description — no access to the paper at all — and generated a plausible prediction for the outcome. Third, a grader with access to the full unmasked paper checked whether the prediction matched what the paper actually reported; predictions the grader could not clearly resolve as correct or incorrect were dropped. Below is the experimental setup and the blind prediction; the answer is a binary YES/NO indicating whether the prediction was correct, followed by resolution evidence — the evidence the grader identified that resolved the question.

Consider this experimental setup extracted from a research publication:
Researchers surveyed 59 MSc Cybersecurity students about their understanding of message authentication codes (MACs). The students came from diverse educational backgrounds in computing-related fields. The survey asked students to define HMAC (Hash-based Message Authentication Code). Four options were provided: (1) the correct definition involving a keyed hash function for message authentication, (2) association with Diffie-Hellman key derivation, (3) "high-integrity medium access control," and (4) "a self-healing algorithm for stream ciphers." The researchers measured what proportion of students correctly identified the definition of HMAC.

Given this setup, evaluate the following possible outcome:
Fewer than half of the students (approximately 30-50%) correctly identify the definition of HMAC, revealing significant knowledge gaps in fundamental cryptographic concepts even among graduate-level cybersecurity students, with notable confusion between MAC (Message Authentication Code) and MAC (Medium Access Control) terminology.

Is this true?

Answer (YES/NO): NO